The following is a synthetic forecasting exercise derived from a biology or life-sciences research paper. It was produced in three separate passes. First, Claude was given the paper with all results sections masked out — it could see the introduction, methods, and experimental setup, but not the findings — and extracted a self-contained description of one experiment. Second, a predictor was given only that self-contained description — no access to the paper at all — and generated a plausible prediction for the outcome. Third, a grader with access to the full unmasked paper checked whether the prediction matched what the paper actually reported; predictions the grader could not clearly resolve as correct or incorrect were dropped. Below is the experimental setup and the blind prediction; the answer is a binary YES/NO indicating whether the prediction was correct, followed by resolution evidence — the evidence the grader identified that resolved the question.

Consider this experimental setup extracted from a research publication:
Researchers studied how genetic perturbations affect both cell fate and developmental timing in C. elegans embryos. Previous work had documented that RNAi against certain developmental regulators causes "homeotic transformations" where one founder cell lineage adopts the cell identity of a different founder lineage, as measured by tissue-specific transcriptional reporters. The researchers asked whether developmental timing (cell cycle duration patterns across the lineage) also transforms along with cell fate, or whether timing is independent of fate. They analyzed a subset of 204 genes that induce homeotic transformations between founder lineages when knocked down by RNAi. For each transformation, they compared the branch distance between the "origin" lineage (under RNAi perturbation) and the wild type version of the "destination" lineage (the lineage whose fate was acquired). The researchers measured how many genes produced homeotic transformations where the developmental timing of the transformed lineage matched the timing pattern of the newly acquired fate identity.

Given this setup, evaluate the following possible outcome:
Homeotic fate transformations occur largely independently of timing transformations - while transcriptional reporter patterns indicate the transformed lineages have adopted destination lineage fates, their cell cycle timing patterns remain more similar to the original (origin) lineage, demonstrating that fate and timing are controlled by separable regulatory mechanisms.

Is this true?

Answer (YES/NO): NO